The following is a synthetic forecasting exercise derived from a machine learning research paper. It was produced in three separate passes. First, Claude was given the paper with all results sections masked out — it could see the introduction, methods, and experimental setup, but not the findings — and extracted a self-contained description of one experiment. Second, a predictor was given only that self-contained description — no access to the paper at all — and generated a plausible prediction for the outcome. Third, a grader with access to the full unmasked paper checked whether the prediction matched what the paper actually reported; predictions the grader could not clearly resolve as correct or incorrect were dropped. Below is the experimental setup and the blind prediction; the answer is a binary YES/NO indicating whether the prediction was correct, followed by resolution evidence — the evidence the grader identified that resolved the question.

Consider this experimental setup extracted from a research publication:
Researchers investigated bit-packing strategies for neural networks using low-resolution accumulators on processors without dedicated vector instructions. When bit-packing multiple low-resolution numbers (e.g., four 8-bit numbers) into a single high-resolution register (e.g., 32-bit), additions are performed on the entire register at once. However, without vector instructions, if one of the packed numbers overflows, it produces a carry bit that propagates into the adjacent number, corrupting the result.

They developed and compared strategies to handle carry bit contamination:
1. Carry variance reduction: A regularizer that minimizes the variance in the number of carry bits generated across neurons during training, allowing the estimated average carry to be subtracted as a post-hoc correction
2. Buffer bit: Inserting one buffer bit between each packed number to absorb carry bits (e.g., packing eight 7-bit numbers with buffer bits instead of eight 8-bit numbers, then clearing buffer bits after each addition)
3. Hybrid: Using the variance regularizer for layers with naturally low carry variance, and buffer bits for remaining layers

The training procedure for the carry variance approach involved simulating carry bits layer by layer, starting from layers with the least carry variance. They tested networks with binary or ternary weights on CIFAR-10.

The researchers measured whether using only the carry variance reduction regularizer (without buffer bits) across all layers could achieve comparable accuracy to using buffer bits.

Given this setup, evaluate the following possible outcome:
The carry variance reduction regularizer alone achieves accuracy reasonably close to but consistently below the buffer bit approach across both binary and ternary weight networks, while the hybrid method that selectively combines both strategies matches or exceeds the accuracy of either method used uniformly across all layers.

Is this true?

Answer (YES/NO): NO